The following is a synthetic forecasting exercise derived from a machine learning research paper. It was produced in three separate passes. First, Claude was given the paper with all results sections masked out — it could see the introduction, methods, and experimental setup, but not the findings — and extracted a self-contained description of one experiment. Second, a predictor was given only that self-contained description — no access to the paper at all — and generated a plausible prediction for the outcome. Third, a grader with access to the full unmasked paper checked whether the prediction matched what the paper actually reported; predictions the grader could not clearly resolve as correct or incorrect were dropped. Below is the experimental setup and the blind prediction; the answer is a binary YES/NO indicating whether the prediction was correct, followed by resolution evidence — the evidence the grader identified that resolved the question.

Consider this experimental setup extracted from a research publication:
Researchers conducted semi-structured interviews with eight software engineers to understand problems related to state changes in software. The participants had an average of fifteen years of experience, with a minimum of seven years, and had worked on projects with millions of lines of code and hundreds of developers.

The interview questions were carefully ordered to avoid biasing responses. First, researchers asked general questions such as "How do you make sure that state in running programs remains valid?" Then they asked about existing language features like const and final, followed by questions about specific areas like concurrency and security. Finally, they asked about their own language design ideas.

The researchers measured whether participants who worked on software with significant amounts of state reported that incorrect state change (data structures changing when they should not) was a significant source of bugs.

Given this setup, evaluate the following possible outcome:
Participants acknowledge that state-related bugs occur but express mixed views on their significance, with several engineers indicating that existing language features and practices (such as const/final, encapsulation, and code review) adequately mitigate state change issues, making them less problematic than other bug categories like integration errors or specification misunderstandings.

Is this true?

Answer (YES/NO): NO